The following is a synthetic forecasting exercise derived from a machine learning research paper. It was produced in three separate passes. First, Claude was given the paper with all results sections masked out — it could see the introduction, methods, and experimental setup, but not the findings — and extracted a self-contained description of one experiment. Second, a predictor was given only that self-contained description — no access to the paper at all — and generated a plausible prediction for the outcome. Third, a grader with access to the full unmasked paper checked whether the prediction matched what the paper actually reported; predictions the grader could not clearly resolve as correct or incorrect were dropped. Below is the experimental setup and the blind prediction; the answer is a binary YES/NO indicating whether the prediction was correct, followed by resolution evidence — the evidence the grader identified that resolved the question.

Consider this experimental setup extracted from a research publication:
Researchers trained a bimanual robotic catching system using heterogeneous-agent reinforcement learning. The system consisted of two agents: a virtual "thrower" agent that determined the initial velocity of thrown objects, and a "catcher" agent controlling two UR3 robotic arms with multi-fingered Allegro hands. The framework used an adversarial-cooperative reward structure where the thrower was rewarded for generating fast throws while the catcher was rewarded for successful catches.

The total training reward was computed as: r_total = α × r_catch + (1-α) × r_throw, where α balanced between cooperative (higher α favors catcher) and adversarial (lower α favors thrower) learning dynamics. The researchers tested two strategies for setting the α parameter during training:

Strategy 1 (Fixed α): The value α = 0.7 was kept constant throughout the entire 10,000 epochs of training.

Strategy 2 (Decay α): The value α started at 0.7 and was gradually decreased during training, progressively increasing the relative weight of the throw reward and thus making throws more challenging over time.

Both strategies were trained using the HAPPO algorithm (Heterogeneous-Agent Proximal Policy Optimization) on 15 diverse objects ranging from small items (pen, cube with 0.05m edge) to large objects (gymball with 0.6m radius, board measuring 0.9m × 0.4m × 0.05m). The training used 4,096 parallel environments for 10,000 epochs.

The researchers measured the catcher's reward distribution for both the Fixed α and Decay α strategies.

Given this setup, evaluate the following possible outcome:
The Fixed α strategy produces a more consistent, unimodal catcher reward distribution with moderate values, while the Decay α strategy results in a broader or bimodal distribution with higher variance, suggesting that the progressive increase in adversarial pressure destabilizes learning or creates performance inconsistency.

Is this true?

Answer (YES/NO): NO